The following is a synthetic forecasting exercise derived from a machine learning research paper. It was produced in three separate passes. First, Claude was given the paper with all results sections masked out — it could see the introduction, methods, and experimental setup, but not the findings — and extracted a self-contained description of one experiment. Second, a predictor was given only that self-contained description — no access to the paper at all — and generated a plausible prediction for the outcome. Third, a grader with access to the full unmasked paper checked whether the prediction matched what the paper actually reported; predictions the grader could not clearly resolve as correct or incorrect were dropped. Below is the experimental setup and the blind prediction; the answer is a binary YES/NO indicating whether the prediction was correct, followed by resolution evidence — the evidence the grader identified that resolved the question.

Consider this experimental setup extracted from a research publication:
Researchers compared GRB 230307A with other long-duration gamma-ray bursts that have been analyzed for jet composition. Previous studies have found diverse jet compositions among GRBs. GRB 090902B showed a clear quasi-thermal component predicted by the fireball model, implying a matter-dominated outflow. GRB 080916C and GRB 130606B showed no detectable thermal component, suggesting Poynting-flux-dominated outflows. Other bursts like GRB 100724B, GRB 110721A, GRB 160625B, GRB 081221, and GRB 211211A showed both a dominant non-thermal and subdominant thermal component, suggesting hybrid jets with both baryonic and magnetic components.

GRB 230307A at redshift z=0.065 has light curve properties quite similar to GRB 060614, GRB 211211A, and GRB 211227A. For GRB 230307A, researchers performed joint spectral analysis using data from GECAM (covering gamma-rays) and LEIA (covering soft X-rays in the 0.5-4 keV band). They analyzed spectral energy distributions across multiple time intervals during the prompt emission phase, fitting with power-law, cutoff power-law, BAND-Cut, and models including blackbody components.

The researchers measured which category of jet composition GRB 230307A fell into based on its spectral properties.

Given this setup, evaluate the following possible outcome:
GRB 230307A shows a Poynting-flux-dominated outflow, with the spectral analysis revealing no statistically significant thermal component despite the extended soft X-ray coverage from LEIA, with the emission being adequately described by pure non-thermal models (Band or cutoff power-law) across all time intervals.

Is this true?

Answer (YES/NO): YES